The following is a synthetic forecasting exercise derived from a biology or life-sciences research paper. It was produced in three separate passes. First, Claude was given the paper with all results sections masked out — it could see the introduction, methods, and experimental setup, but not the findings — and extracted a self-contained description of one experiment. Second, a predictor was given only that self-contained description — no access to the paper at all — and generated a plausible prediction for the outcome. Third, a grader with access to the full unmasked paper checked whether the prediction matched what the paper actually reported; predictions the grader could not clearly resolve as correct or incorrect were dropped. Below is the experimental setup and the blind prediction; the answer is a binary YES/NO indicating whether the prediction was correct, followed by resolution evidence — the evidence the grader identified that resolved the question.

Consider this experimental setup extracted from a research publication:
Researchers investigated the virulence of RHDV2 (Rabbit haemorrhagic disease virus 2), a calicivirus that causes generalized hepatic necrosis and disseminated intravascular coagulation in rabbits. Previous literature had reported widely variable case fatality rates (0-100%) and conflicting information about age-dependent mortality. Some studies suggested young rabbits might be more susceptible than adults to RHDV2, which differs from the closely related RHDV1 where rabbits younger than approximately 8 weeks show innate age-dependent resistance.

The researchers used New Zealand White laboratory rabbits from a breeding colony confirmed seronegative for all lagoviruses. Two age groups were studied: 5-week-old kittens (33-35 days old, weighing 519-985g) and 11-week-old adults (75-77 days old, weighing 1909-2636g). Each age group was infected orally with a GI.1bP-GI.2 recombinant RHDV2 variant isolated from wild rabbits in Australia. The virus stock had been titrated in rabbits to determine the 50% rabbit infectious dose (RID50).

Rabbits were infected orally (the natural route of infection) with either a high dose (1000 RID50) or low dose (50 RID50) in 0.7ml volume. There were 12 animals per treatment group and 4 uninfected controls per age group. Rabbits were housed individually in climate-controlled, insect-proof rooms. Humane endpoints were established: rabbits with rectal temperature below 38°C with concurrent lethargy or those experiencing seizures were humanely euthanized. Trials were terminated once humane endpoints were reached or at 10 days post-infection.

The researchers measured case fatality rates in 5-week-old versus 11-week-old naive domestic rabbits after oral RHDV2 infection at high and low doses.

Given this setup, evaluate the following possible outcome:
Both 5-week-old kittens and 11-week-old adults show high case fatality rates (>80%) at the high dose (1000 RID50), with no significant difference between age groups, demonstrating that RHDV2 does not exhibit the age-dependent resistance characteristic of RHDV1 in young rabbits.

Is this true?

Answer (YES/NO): YES